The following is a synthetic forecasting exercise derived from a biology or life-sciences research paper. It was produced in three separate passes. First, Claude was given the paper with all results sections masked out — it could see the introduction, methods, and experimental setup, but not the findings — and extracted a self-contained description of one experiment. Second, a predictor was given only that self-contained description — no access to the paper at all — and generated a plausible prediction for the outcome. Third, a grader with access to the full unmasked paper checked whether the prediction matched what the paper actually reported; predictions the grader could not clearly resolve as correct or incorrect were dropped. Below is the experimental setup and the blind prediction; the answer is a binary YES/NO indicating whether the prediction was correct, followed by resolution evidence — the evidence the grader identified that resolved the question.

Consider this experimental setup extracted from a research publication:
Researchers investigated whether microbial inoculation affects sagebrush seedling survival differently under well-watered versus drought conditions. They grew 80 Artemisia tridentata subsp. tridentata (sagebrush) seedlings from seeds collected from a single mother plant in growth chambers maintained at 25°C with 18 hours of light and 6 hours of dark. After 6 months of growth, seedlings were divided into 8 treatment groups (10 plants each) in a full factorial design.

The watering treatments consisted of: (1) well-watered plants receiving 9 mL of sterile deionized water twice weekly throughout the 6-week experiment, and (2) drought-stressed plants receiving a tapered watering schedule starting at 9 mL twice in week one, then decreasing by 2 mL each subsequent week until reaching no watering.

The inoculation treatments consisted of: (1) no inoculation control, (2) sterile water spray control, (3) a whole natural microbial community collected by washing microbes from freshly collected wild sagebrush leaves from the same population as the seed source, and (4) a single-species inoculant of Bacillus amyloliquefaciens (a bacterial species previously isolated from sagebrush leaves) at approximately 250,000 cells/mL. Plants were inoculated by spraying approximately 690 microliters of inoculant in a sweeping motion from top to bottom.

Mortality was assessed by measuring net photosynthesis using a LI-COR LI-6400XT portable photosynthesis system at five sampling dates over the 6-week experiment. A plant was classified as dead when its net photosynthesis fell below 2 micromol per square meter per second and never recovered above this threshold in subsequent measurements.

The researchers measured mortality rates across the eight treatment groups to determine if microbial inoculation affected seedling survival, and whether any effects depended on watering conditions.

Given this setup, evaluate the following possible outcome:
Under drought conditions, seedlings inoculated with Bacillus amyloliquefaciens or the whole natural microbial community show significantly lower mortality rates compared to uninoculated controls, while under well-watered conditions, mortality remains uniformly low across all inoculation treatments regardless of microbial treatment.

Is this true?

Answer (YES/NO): NO